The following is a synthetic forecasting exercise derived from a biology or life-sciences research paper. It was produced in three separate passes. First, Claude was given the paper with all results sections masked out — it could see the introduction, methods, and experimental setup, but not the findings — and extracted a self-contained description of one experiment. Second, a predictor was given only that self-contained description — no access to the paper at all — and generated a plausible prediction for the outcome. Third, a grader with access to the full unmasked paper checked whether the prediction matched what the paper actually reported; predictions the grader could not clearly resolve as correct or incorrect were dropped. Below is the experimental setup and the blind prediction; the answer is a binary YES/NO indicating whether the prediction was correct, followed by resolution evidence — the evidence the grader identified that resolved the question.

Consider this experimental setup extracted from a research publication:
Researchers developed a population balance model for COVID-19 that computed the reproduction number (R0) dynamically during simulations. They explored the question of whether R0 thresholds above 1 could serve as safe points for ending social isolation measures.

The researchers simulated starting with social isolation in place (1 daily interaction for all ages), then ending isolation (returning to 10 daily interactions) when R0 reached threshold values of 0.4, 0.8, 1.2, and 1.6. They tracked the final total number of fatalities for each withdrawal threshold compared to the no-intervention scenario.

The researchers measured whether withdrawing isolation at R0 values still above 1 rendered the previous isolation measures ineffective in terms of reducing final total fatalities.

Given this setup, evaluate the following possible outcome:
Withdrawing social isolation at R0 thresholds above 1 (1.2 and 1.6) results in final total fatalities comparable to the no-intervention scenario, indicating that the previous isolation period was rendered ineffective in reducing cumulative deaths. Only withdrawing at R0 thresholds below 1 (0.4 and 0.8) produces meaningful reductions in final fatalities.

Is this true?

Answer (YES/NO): YES